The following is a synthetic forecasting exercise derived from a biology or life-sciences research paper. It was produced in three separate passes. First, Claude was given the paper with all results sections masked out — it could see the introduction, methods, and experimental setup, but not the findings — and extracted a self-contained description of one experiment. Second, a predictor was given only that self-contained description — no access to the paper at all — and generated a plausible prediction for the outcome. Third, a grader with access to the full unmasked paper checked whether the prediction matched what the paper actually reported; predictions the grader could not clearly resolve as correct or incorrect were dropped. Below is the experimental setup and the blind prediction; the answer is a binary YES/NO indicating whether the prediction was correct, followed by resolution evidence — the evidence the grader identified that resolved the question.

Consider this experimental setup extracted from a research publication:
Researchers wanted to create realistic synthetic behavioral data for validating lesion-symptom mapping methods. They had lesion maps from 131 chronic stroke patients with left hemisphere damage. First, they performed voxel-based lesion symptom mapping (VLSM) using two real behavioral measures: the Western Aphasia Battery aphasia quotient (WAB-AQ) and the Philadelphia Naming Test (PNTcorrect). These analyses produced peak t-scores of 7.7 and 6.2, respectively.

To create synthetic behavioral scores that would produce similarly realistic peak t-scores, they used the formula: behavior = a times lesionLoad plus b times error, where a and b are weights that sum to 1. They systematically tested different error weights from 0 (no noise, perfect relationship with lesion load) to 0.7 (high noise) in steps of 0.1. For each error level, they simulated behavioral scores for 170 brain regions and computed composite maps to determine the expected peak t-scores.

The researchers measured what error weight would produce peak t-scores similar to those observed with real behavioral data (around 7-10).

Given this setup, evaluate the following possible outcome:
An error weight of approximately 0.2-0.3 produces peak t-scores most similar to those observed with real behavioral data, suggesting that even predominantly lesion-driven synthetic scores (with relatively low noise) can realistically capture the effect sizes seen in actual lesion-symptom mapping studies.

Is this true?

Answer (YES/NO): NO